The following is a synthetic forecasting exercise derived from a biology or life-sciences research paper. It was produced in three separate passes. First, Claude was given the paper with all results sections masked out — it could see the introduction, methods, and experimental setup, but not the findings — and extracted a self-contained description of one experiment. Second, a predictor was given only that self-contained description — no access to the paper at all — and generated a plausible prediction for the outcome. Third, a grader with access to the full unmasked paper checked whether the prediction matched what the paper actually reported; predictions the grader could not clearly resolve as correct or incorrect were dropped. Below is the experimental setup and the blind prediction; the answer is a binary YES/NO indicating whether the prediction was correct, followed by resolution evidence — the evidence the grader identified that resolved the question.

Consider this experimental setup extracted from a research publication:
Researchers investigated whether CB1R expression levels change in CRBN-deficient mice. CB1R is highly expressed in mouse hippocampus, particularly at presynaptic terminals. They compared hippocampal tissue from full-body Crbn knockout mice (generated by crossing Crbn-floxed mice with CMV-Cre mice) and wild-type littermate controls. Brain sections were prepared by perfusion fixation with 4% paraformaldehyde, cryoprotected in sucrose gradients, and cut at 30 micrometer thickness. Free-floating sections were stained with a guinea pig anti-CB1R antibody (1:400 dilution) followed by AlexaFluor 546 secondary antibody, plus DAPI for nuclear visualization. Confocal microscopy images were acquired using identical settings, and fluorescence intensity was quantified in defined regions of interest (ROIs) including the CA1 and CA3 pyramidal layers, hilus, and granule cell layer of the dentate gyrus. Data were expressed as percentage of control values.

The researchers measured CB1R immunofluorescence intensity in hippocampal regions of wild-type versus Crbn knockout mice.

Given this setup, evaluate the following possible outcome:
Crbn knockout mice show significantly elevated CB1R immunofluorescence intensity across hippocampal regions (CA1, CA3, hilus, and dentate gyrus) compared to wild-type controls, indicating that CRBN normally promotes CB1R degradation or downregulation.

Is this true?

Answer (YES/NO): NO